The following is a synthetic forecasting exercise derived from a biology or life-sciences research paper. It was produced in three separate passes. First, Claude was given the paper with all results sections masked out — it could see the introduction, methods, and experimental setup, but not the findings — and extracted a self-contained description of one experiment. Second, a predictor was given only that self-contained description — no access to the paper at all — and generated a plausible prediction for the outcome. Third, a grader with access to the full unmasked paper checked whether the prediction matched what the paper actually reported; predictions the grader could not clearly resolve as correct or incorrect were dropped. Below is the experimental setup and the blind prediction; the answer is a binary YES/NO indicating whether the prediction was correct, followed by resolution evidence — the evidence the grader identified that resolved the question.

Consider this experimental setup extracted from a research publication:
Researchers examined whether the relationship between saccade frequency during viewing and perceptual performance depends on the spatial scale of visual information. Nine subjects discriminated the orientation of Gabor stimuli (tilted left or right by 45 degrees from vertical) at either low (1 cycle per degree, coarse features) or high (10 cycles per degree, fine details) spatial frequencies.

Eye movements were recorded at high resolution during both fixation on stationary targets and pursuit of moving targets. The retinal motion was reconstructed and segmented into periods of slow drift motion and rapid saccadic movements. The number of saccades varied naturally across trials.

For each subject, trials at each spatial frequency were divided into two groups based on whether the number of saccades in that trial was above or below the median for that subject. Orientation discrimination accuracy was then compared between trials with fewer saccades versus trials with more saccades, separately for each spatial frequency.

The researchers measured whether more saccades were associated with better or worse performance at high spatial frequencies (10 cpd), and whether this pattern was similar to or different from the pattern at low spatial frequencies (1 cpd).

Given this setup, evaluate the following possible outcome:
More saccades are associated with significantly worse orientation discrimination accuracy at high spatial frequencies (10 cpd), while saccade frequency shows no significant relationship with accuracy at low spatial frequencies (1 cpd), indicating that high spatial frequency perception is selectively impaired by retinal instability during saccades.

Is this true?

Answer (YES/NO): NO